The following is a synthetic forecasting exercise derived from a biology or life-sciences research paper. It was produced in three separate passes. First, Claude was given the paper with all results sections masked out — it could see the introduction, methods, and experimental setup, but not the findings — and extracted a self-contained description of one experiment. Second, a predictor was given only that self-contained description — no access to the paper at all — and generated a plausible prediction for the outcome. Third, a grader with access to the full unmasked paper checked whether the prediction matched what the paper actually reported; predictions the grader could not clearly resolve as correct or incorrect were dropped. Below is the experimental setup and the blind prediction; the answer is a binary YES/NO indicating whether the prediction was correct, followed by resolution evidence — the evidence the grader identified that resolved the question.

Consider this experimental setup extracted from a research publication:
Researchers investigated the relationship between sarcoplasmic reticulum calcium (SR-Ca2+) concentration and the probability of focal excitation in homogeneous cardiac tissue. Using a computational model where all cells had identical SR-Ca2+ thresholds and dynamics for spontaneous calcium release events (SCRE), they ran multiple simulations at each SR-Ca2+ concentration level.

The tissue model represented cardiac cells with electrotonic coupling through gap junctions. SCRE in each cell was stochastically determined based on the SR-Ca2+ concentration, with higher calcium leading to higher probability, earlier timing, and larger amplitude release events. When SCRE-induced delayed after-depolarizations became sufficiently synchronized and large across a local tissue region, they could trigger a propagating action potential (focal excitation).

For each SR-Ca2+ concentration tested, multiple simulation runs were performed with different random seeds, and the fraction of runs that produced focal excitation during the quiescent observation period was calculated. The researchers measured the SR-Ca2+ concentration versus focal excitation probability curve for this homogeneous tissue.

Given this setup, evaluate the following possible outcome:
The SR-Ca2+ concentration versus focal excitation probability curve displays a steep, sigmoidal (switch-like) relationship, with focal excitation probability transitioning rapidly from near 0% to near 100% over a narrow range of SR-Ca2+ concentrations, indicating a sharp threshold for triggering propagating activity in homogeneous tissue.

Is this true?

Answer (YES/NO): YES